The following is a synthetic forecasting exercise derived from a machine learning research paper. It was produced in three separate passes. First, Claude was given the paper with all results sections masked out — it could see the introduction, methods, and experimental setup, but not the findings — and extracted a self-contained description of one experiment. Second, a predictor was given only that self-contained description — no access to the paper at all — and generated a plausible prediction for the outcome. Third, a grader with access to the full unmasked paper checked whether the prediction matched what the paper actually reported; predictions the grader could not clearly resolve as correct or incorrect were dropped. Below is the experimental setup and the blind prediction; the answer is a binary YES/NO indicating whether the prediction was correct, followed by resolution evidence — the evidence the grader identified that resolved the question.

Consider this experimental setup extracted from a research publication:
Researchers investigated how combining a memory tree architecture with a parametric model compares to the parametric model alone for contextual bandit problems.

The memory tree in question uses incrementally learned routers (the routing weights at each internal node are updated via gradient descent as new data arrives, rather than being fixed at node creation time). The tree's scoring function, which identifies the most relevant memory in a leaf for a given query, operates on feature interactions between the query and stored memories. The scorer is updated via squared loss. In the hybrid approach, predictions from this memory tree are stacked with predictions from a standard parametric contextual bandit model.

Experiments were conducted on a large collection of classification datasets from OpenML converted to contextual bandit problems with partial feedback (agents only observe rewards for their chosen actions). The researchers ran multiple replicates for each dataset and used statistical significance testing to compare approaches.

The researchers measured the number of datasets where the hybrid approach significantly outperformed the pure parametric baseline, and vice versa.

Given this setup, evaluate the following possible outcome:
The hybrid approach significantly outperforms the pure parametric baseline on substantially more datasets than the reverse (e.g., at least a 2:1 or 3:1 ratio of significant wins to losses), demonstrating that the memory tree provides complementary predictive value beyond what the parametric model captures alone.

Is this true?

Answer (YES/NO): YES